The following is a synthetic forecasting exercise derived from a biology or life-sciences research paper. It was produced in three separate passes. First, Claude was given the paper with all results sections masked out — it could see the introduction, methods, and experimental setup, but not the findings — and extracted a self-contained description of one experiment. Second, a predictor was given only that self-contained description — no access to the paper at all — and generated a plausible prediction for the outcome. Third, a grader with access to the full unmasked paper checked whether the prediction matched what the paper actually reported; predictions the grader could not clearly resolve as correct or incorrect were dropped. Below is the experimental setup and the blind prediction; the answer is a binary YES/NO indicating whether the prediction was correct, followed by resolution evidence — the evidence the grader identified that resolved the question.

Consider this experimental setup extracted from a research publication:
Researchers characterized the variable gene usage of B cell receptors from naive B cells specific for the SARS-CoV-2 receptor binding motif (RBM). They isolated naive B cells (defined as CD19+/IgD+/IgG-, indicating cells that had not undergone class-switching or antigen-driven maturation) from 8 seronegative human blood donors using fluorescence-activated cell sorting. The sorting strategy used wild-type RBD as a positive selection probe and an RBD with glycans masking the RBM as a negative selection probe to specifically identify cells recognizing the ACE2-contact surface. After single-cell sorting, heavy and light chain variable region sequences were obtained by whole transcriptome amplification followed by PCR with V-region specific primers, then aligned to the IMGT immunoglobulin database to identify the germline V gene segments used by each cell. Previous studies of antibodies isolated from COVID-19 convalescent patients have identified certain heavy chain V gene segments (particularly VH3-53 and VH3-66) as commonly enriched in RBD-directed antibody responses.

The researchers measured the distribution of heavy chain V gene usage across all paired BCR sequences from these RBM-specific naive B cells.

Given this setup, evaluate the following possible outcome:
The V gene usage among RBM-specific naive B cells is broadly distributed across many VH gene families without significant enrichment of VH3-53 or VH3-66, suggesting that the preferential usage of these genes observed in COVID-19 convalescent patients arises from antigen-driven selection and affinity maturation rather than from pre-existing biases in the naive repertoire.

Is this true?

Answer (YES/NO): YES